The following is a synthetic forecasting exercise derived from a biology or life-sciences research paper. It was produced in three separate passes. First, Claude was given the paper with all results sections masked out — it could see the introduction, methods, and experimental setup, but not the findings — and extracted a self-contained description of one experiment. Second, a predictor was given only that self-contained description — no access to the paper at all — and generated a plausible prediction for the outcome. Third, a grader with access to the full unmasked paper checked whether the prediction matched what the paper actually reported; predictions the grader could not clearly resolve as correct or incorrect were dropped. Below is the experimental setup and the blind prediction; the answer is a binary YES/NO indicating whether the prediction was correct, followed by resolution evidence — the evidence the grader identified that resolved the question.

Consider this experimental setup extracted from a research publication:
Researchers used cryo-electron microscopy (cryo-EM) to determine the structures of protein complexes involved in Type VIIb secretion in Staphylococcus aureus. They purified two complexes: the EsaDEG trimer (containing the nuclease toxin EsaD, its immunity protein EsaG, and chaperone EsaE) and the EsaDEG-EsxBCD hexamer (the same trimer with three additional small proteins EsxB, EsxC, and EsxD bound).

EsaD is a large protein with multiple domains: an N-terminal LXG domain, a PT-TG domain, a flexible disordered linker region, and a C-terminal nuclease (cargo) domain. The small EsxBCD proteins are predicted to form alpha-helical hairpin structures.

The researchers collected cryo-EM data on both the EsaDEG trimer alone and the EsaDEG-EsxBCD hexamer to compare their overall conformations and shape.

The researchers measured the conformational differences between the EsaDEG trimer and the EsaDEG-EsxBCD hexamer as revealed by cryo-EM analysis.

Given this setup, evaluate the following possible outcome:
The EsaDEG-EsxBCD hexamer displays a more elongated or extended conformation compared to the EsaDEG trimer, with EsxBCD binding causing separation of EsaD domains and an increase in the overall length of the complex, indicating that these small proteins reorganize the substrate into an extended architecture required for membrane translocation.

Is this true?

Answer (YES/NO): YES